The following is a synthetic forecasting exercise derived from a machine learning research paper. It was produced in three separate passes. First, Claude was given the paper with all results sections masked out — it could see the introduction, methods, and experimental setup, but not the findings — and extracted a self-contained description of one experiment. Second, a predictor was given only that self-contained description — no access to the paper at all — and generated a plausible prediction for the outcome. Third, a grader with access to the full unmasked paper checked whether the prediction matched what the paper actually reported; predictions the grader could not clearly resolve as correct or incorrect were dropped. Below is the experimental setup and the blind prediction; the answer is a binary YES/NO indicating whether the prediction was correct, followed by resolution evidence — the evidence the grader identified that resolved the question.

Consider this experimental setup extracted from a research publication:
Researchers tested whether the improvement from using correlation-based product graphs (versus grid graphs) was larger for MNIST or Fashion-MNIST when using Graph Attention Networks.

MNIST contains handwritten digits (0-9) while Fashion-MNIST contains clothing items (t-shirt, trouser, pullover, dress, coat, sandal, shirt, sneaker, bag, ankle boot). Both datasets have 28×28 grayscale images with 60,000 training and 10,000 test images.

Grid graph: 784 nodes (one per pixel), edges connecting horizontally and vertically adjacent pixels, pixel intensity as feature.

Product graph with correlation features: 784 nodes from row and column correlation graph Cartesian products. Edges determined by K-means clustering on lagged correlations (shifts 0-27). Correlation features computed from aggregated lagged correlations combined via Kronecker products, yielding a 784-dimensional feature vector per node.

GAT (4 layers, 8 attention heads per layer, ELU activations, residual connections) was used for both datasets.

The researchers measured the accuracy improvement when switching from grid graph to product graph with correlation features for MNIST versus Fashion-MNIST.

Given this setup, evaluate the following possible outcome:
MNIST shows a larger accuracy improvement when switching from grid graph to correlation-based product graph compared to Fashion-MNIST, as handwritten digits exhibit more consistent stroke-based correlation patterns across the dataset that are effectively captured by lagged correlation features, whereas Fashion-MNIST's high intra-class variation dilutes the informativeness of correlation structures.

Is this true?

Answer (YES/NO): YES